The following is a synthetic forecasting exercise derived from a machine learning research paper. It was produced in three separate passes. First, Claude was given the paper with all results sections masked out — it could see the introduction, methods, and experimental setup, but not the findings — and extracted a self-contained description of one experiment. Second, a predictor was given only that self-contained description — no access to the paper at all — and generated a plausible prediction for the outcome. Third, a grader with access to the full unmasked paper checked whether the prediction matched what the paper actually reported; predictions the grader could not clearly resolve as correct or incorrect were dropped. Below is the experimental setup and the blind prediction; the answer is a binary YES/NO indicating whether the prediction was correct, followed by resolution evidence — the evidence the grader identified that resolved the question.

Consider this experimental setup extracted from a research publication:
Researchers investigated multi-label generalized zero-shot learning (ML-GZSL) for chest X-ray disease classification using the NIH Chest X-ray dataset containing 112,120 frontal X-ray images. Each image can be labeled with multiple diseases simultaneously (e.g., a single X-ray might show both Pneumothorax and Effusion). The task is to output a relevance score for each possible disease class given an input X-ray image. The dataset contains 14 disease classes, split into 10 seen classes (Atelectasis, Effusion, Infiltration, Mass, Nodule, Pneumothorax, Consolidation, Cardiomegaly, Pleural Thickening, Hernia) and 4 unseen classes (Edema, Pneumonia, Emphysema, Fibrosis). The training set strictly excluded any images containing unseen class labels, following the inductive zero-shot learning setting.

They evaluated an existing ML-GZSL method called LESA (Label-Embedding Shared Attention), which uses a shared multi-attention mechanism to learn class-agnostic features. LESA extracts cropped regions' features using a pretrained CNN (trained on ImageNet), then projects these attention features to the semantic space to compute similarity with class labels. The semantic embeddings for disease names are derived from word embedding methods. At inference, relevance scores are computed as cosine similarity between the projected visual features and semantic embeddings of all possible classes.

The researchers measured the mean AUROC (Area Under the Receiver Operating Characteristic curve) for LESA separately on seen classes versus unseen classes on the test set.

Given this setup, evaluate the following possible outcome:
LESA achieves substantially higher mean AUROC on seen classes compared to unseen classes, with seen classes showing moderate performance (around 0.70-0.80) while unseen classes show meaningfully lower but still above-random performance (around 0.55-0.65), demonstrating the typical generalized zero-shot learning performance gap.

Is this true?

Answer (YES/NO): NO